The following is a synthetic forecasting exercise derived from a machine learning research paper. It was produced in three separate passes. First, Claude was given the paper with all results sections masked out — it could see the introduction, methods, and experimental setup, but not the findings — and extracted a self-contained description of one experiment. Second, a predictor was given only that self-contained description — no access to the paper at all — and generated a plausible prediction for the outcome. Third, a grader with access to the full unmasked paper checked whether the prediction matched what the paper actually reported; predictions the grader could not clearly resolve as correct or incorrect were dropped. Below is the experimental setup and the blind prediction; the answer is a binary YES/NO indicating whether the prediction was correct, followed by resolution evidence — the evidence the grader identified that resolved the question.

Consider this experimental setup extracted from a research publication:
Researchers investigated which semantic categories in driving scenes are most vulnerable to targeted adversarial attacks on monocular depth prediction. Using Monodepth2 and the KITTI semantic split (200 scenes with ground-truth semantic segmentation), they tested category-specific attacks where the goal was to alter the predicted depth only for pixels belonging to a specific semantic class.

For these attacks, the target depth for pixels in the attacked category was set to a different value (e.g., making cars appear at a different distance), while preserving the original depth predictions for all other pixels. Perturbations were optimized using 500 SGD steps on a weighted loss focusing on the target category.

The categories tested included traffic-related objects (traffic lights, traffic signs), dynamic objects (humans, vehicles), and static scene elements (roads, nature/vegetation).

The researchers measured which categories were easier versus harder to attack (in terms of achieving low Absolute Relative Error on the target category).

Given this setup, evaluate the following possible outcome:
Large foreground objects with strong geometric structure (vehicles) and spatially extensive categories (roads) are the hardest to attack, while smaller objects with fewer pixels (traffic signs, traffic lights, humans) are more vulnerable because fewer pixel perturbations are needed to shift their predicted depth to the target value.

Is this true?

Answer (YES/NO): NO